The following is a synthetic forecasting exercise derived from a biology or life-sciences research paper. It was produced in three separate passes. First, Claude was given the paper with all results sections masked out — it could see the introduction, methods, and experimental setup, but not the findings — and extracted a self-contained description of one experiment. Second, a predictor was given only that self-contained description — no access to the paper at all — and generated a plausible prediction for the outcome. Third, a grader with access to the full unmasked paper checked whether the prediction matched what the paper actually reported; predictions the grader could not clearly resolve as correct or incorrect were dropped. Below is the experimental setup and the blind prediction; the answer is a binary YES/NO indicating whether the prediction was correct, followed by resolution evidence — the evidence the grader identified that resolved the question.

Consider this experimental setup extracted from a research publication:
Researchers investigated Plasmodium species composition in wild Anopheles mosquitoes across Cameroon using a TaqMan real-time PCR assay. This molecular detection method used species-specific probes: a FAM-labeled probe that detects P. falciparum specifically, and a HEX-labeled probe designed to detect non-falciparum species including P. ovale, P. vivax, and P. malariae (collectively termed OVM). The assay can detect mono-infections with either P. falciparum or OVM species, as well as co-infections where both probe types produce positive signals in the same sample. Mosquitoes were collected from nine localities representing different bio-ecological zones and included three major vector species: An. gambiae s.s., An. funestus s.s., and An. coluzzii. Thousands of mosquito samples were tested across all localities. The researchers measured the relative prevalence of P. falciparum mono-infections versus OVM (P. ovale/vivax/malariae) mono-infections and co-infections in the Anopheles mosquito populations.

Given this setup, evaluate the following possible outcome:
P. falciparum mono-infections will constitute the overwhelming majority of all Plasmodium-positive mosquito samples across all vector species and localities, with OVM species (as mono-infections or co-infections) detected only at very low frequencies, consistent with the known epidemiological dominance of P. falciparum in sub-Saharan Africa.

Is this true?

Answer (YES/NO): NO